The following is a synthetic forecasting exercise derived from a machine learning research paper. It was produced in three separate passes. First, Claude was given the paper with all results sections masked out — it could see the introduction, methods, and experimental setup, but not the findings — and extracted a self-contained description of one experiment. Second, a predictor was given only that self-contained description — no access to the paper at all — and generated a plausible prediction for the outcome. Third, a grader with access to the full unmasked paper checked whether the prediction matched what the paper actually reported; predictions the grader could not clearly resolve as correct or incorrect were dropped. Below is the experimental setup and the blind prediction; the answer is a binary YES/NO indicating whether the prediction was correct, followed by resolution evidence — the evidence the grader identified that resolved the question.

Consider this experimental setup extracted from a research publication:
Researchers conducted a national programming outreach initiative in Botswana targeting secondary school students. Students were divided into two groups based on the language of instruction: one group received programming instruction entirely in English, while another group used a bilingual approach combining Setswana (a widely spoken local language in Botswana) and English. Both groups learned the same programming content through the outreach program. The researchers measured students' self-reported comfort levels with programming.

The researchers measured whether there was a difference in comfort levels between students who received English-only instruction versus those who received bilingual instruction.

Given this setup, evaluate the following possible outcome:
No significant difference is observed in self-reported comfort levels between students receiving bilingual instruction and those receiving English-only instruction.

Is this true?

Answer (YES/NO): NO